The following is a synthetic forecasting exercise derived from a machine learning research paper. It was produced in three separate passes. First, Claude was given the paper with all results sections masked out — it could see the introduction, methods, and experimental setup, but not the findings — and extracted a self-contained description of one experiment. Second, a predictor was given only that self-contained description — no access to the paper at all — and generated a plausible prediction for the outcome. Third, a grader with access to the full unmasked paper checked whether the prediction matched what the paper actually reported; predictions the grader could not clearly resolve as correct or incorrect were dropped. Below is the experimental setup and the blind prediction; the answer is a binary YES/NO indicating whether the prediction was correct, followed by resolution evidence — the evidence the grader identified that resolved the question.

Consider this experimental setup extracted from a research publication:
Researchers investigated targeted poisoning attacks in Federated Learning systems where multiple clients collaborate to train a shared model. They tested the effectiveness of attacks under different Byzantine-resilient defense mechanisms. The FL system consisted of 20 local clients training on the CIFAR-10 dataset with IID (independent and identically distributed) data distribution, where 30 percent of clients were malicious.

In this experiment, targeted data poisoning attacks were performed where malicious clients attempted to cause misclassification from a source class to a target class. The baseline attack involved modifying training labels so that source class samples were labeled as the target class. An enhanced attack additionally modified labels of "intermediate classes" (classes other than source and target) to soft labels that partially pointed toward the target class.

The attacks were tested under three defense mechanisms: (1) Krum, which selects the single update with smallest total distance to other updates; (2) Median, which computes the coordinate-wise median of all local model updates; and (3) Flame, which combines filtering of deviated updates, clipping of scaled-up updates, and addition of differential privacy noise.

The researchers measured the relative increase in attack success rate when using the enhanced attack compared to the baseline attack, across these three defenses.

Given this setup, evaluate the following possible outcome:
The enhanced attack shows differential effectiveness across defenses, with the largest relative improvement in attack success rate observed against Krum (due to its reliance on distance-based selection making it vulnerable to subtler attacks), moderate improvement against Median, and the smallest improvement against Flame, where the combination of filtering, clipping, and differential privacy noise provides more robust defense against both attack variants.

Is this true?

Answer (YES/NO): NO